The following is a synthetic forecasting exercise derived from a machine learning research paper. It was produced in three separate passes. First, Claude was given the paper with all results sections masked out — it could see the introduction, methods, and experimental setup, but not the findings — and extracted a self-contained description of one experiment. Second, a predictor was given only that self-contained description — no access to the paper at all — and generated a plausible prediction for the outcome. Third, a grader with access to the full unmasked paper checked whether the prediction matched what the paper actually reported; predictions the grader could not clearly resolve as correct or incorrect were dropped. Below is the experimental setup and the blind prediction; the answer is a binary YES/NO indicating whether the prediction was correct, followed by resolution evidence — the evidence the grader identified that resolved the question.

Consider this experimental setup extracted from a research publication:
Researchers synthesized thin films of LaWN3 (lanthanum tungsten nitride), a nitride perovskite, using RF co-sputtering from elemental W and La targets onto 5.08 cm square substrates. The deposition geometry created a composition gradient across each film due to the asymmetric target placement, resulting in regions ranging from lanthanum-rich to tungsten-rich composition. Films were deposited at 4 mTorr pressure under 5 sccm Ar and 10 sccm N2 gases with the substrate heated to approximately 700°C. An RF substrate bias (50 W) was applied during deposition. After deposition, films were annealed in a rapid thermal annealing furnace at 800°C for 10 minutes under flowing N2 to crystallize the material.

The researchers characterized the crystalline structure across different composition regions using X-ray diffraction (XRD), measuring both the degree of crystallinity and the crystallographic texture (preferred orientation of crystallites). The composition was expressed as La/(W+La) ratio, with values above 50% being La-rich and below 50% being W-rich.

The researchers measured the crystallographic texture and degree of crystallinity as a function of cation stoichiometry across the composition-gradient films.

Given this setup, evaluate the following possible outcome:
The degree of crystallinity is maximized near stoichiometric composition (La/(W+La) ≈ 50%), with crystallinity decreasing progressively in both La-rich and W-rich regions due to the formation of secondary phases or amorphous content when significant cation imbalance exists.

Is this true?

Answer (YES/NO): NO